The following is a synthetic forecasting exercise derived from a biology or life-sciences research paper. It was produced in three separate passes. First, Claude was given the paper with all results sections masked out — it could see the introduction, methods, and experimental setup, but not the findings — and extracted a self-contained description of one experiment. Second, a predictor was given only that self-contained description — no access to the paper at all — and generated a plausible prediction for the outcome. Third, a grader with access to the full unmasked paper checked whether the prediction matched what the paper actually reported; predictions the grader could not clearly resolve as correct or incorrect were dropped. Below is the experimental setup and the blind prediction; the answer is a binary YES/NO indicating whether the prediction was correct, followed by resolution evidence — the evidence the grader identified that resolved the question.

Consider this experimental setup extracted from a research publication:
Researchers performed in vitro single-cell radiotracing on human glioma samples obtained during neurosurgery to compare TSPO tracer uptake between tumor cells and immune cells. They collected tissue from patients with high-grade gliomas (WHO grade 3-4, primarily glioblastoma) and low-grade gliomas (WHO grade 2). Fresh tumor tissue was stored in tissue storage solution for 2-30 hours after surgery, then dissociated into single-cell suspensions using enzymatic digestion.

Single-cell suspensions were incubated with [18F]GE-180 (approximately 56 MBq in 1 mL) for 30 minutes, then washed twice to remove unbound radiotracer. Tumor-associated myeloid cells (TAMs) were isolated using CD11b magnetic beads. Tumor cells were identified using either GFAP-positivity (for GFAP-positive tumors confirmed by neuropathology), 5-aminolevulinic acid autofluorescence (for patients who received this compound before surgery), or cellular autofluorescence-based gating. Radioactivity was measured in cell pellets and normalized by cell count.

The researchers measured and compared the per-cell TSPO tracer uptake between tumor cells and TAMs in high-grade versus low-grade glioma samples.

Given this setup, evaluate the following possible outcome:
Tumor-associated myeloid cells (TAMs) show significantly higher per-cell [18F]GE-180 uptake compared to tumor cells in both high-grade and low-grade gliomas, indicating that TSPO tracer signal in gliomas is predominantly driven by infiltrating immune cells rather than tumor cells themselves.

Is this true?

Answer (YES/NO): NO